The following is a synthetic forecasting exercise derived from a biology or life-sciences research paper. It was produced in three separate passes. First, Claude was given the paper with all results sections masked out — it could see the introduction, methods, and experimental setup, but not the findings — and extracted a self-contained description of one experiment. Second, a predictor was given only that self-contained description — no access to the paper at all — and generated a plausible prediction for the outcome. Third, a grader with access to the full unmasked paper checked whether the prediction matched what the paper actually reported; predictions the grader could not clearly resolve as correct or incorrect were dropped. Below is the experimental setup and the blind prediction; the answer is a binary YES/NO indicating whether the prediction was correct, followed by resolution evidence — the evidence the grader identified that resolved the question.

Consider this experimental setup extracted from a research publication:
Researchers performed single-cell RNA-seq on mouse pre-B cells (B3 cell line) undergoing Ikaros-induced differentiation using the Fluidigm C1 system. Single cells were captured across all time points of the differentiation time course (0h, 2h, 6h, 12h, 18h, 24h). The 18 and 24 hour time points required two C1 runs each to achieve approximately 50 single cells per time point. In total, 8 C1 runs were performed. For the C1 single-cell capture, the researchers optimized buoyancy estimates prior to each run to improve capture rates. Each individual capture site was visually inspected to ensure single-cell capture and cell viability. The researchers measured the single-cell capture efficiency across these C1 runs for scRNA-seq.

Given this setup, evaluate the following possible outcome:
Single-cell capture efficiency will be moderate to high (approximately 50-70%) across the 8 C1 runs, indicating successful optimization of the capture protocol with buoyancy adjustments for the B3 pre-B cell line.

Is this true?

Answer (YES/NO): NO